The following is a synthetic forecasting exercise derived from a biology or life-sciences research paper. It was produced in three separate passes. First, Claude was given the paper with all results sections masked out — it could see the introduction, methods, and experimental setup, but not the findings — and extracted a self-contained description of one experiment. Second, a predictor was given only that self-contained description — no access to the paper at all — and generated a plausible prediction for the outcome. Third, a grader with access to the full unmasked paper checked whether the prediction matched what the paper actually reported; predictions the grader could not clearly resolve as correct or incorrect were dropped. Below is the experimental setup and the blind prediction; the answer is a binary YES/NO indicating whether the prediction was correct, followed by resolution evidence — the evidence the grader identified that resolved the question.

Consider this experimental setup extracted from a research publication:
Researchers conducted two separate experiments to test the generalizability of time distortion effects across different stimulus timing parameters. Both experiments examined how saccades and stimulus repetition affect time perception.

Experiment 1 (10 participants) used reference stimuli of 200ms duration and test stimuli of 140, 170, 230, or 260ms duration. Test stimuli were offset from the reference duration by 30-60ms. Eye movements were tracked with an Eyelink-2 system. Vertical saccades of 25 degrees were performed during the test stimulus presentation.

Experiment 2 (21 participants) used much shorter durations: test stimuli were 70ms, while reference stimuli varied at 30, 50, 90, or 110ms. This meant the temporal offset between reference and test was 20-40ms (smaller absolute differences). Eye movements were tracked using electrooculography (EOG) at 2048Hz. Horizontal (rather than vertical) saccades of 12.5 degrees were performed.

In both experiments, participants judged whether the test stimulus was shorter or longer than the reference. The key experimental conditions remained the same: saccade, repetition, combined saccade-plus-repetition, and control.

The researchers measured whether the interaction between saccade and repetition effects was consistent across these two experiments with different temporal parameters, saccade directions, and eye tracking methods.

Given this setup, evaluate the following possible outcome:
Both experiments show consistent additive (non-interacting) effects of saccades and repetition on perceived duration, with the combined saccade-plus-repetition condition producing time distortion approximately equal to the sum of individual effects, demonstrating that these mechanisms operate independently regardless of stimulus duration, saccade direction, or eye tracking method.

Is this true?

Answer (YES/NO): NO